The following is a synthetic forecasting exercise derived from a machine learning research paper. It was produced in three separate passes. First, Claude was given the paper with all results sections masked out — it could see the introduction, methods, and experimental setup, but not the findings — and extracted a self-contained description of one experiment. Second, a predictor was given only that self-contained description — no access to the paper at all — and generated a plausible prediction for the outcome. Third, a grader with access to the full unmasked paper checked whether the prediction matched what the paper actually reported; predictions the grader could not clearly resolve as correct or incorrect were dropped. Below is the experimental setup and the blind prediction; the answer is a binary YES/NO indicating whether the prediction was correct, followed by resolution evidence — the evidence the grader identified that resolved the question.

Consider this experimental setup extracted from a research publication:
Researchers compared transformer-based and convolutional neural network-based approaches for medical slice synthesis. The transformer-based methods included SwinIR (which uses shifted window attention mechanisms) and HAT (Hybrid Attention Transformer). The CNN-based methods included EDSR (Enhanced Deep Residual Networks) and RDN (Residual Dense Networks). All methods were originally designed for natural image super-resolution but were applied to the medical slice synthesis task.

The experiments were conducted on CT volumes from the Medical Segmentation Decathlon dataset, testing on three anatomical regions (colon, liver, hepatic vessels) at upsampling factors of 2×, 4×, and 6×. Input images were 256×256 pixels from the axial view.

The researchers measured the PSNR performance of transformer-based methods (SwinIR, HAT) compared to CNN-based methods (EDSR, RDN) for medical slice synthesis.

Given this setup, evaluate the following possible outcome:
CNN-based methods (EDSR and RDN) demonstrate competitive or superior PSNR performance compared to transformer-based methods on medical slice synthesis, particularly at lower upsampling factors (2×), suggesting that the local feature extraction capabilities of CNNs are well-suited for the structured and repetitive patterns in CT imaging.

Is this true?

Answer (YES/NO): NO